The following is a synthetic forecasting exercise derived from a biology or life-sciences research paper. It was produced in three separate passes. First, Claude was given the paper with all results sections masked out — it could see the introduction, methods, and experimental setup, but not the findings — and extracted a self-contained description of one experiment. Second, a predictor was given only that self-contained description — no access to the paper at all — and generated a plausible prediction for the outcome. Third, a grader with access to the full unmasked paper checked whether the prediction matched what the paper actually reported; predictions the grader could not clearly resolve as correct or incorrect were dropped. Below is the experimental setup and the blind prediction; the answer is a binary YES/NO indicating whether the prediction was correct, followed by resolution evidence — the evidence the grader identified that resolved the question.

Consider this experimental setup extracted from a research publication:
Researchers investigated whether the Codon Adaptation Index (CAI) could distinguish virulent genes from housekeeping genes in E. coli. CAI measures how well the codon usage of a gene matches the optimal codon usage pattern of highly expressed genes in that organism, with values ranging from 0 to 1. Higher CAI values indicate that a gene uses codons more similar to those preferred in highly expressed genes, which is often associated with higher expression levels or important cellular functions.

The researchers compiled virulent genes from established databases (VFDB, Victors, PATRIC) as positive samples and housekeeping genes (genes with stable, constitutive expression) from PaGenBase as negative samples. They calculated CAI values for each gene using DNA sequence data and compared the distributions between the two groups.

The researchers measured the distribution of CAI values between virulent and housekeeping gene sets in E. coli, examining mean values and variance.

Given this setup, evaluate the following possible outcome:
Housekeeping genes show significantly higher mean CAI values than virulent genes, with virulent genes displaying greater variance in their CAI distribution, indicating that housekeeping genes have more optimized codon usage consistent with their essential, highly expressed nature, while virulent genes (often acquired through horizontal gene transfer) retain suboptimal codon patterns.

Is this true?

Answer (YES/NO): NO